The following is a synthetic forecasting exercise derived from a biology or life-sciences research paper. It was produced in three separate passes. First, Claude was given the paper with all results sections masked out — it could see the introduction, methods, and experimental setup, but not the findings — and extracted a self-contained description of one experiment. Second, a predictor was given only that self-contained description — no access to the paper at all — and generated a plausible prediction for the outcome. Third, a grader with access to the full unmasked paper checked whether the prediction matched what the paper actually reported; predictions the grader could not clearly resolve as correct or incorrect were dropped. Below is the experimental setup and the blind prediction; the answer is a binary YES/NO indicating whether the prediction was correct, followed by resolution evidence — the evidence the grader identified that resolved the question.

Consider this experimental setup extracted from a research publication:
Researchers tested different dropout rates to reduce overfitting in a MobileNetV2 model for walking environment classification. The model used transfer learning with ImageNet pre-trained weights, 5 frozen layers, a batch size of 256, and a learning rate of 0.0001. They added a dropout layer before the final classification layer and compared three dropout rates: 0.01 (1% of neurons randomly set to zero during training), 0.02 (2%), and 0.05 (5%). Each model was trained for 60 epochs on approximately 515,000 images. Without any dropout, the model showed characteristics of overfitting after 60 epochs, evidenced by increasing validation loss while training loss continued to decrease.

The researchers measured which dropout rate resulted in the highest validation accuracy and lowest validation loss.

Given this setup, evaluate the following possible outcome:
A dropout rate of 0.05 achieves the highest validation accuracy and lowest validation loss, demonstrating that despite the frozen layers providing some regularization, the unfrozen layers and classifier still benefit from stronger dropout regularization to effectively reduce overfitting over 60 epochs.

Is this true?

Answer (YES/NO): NO